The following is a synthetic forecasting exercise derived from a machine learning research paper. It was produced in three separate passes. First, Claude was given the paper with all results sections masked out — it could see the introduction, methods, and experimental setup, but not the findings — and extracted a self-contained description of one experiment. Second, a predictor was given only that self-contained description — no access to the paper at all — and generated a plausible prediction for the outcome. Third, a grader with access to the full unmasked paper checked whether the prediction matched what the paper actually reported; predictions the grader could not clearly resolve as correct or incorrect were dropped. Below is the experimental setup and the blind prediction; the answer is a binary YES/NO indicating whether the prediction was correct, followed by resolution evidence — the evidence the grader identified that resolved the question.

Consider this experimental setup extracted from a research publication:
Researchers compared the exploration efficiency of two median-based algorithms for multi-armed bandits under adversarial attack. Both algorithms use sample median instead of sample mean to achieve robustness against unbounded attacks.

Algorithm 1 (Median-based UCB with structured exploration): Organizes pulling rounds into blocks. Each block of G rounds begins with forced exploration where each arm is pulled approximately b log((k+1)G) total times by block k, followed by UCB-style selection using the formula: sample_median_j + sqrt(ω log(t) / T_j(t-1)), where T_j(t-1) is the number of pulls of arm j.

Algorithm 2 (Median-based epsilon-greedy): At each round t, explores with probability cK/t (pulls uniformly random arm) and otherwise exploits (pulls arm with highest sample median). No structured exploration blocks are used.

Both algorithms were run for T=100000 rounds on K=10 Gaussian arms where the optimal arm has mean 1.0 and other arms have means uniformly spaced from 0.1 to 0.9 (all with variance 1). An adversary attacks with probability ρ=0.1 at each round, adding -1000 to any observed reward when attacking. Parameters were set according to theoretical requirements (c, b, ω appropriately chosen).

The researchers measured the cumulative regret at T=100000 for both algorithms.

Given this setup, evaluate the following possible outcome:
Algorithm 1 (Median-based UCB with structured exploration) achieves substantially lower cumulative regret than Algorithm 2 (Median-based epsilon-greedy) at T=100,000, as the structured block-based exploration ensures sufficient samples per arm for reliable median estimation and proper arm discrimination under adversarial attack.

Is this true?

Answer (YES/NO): NO